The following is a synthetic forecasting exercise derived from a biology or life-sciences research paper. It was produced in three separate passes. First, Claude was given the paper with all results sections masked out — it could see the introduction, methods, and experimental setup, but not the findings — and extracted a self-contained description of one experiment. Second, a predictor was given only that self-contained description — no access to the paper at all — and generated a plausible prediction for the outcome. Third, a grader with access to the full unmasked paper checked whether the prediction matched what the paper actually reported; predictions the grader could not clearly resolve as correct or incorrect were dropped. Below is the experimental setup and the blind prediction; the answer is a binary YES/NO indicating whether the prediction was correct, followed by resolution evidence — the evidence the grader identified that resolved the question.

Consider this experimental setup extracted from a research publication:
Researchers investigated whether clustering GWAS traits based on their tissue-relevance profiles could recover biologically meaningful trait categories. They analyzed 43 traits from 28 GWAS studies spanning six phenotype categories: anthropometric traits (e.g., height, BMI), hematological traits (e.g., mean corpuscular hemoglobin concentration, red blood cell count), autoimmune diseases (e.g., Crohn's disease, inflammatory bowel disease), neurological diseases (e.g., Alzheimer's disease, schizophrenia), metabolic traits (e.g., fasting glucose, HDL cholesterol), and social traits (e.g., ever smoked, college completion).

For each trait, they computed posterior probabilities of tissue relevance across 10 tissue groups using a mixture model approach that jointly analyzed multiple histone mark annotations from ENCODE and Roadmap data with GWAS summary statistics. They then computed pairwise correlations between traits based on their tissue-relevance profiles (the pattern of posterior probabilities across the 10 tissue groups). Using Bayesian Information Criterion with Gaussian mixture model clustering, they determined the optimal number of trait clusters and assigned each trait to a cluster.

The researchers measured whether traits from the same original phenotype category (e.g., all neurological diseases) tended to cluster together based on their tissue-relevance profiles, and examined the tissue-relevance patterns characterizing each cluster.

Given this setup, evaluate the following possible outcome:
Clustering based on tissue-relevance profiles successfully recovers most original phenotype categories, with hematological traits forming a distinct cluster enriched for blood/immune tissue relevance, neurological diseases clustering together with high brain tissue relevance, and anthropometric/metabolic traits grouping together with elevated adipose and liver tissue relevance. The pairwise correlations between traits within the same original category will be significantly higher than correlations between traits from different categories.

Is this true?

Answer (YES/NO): NO